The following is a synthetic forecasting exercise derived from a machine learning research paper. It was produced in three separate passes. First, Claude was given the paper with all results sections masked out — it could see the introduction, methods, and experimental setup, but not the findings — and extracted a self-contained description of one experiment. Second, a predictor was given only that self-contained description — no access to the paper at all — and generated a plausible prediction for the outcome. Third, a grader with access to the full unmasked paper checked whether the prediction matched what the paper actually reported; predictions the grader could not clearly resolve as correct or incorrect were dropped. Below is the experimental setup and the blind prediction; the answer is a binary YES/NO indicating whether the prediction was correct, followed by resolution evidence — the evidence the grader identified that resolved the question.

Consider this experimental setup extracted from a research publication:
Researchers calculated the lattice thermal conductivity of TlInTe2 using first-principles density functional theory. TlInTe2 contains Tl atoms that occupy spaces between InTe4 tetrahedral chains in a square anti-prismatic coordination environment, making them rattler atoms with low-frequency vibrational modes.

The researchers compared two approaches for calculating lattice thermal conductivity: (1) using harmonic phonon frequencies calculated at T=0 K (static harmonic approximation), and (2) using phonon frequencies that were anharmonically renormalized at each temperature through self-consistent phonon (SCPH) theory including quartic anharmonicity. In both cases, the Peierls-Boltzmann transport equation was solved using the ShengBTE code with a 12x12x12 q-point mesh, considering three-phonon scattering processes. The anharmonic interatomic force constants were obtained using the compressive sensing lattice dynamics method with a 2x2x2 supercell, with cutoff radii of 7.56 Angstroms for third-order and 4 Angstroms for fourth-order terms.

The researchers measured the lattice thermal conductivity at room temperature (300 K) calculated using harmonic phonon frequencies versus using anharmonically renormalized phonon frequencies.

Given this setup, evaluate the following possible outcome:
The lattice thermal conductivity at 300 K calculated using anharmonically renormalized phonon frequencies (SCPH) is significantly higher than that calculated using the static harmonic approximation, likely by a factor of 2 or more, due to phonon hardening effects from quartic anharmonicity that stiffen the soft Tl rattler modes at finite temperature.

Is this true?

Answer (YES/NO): NO